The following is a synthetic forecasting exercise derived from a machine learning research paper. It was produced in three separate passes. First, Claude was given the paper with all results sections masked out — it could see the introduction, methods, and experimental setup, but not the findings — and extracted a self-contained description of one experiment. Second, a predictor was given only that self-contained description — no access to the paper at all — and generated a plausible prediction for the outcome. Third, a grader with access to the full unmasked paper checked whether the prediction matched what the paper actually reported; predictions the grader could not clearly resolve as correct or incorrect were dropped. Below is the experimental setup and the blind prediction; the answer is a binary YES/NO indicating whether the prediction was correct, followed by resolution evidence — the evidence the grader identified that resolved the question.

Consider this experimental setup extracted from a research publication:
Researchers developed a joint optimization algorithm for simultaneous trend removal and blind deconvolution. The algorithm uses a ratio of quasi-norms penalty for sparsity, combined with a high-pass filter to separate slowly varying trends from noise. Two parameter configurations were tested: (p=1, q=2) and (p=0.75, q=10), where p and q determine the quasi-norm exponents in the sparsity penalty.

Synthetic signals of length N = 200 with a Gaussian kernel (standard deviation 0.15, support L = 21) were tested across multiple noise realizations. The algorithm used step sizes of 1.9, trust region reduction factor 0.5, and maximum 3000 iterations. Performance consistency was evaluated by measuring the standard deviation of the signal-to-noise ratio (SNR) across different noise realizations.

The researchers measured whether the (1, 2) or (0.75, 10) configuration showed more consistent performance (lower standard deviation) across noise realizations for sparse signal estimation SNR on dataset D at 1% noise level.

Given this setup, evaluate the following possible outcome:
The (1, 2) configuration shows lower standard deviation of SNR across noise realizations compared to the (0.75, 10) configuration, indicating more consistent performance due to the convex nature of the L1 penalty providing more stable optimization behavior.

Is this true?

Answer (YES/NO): YES